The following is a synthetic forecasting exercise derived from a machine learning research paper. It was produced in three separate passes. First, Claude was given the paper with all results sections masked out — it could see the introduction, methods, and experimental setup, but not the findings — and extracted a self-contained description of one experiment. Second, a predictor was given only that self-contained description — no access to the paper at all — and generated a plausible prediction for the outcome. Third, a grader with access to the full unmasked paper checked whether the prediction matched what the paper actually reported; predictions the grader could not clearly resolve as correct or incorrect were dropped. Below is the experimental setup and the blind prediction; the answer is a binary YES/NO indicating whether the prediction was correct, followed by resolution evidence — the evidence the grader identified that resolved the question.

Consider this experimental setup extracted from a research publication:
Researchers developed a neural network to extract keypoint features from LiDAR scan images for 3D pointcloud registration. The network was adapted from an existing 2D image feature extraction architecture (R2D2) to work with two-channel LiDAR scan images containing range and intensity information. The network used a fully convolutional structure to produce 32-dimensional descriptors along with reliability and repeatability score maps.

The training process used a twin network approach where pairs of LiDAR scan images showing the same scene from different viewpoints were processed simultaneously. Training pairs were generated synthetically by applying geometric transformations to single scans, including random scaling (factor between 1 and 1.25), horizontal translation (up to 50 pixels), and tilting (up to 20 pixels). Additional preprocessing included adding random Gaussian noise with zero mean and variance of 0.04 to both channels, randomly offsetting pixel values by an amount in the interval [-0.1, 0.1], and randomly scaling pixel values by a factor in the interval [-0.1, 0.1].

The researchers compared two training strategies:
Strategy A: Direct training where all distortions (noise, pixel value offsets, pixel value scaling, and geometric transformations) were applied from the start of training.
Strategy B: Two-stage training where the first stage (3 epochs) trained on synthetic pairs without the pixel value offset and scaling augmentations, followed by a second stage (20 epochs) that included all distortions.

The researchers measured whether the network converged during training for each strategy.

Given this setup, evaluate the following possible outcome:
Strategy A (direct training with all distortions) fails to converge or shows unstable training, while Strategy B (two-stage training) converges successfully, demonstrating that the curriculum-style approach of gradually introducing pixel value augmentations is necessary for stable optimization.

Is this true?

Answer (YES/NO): YES